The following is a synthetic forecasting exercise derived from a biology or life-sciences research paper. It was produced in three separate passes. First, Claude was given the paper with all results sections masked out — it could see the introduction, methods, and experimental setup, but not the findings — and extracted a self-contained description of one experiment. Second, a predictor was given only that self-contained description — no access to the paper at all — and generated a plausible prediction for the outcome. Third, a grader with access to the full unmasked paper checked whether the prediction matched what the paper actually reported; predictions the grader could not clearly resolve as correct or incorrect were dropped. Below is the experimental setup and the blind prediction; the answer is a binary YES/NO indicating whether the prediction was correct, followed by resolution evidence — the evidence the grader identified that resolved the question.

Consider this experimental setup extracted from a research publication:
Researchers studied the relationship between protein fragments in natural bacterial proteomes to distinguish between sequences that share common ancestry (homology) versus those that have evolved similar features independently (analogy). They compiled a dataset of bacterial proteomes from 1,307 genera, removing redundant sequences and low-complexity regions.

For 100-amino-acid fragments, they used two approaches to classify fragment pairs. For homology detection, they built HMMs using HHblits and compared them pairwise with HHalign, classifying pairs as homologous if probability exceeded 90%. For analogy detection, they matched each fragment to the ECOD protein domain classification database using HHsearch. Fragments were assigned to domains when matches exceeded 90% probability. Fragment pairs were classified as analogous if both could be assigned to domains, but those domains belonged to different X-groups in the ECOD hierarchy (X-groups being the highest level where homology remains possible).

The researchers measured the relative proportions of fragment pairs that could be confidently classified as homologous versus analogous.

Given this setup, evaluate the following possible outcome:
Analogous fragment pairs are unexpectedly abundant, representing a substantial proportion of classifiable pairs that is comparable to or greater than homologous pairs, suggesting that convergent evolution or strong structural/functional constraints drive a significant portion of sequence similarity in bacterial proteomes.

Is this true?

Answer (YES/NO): YES